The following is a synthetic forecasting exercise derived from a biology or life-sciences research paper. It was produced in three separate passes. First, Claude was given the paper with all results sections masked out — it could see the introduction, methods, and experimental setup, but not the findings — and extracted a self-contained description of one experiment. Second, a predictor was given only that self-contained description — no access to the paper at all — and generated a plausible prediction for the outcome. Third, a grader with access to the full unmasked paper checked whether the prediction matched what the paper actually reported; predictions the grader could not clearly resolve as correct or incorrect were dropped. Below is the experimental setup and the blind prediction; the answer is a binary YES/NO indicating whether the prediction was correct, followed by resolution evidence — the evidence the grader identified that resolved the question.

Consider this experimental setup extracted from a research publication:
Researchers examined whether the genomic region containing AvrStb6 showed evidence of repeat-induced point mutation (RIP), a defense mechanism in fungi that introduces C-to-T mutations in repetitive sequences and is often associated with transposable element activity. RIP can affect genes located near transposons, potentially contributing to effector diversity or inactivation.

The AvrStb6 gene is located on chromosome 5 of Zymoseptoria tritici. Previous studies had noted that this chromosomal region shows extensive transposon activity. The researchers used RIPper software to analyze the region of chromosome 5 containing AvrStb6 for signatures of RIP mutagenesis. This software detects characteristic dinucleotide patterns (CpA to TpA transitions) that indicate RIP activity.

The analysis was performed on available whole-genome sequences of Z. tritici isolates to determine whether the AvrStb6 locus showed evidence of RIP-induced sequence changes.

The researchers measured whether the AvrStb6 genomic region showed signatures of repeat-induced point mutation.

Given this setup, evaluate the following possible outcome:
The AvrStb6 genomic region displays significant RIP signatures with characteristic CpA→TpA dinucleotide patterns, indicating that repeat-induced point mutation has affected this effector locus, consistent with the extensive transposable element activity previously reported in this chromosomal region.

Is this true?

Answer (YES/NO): NO